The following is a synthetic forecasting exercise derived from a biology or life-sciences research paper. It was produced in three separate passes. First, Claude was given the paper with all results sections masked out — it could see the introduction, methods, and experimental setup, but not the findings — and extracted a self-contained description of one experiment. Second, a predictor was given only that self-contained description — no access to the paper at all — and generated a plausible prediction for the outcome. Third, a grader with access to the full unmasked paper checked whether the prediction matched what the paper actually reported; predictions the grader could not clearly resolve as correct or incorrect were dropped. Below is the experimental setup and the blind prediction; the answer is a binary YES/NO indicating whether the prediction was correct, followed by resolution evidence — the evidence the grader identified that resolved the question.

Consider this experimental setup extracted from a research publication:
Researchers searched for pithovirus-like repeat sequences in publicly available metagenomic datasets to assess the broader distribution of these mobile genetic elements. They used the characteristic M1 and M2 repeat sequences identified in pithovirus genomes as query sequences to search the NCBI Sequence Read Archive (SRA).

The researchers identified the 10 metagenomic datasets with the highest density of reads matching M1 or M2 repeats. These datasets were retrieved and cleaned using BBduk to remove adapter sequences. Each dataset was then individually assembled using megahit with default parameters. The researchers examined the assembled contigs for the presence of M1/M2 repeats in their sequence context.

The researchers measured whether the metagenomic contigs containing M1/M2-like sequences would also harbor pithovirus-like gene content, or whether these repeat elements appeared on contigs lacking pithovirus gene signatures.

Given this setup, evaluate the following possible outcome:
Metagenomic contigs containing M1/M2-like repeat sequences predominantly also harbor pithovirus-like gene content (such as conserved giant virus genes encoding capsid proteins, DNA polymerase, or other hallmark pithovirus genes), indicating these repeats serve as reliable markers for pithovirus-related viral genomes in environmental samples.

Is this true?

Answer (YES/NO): NO